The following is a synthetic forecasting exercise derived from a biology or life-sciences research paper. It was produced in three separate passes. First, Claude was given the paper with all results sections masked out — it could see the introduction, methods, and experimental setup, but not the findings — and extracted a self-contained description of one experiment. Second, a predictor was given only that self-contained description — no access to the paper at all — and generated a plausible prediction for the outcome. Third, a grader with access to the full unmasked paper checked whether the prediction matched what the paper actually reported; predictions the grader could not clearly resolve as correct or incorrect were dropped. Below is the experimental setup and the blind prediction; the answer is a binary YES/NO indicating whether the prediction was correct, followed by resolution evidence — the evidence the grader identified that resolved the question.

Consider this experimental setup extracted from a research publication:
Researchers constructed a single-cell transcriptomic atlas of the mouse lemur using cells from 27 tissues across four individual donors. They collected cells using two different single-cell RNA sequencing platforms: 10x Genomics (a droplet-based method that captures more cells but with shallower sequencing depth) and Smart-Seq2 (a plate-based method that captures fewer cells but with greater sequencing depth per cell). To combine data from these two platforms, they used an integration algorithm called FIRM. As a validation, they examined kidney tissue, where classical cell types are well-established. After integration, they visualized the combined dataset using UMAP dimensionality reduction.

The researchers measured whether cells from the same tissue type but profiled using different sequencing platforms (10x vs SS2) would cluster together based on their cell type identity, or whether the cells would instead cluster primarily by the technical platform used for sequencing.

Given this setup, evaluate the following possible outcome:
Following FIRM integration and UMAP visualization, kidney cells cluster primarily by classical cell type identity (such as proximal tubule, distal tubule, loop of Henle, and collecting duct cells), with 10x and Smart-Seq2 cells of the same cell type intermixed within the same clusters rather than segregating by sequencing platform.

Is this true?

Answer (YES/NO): YES